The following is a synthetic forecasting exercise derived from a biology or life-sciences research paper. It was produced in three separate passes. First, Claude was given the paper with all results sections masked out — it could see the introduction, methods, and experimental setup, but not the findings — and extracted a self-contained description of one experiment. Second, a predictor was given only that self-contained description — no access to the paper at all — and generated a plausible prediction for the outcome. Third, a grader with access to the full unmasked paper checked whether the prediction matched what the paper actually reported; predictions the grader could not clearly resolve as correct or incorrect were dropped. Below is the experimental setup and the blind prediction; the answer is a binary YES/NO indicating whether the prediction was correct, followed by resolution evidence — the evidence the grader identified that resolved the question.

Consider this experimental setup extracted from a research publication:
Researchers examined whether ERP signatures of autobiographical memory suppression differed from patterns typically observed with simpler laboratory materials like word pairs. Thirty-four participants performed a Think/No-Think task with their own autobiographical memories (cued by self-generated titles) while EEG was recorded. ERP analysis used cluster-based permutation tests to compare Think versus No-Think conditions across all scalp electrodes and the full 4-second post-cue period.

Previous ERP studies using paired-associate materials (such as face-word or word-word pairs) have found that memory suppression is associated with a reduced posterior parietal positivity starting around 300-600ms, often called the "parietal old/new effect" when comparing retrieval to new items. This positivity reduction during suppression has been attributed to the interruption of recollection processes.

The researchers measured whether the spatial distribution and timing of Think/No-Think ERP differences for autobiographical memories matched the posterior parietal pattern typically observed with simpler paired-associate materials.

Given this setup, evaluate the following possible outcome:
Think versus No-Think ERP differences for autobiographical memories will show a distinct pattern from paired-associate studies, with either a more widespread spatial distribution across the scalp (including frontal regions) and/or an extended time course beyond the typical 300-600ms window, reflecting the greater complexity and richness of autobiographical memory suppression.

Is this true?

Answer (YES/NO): YES